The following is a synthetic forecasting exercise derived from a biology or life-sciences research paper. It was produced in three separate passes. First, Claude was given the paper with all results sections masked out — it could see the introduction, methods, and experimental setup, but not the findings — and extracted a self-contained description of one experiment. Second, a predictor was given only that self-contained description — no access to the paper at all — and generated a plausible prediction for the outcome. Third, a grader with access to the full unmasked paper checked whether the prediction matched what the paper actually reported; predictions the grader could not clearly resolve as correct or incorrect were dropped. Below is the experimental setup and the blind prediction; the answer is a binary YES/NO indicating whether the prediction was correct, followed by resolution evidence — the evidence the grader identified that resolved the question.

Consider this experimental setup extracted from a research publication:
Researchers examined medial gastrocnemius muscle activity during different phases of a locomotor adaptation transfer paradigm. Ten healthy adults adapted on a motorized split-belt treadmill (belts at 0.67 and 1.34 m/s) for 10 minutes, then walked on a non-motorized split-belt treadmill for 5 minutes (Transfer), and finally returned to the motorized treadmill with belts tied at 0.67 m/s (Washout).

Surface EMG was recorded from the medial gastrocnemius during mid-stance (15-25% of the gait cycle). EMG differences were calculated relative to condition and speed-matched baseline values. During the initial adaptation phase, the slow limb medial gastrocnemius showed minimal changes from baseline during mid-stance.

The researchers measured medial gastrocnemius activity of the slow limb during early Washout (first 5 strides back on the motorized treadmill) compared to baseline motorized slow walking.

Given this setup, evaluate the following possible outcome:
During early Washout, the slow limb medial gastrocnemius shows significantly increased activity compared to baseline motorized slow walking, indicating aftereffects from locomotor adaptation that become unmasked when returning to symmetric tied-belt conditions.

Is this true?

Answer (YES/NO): YES